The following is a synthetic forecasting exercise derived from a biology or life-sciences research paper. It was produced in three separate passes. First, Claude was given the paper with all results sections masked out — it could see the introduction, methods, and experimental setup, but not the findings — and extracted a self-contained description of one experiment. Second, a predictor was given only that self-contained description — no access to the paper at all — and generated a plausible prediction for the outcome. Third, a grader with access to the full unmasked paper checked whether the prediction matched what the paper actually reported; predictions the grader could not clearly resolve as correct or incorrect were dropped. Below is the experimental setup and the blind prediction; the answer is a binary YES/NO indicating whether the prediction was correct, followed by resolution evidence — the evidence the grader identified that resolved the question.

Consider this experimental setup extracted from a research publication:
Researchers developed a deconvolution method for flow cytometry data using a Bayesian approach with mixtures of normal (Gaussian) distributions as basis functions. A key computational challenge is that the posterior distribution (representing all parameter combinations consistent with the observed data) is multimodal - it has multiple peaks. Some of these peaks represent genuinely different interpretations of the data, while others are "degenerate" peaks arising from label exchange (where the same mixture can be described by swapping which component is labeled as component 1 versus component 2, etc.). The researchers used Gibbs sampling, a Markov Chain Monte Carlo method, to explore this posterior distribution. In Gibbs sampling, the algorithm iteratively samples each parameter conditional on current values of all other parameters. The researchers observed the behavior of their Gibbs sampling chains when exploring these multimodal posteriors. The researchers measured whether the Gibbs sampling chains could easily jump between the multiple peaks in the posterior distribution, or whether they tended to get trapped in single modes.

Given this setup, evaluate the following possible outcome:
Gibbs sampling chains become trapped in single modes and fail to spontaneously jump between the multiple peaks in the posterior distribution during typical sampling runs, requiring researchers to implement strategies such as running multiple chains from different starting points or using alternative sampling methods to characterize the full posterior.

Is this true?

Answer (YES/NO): YES